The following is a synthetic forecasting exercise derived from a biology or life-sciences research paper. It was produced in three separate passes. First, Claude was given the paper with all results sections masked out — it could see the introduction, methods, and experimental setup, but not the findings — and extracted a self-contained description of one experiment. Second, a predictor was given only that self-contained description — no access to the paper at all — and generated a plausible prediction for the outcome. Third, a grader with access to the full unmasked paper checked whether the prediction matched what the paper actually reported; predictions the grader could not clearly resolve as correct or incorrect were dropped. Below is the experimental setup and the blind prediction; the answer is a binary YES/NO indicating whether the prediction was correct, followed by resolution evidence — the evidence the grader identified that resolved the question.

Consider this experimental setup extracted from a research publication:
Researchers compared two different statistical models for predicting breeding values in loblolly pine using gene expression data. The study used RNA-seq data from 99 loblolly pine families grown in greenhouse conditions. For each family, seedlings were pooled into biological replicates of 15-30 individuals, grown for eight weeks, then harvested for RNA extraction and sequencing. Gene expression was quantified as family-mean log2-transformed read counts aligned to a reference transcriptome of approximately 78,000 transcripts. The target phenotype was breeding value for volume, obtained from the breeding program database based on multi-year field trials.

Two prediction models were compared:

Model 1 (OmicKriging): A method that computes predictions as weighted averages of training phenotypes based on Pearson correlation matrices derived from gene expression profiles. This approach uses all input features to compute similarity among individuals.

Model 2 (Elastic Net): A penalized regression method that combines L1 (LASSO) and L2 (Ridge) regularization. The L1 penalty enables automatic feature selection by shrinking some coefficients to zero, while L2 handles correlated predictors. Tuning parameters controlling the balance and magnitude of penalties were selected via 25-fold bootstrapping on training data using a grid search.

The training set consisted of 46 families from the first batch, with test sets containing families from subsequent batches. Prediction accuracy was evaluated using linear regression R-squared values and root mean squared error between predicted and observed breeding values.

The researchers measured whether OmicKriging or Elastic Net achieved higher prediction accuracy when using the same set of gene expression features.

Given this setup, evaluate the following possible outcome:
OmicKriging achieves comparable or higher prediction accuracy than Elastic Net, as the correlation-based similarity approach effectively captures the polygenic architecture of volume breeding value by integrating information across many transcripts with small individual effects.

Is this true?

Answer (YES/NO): YES